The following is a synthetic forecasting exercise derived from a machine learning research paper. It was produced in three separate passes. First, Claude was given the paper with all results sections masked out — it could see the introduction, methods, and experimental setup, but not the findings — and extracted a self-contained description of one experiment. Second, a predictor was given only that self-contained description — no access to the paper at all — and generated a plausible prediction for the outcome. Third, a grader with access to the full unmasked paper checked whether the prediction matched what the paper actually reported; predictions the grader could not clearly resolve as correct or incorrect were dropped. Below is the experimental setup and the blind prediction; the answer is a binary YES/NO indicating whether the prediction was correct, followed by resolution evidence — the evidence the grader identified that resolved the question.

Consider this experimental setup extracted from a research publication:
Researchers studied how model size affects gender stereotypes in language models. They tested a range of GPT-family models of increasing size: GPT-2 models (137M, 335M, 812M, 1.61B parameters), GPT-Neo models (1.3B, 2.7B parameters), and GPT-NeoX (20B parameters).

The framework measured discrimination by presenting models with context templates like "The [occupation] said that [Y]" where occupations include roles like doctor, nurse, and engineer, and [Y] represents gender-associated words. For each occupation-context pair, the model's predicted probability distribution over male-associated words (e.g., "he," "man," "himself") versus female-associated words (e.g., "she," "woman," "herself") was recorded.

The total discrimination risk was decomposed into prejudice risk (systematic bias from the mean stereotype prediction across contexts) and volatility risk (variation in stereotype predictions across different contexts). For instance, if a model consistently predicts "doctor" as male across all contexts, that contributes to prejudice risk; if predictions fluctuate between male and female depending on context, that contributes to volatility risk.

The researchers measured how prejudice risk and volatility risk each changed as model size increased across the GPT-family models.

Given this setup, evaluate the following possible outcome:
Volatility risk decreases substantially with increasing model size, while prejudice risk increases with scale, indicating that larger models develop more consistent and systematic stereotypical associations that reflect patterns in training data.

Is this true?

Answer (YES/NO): YES